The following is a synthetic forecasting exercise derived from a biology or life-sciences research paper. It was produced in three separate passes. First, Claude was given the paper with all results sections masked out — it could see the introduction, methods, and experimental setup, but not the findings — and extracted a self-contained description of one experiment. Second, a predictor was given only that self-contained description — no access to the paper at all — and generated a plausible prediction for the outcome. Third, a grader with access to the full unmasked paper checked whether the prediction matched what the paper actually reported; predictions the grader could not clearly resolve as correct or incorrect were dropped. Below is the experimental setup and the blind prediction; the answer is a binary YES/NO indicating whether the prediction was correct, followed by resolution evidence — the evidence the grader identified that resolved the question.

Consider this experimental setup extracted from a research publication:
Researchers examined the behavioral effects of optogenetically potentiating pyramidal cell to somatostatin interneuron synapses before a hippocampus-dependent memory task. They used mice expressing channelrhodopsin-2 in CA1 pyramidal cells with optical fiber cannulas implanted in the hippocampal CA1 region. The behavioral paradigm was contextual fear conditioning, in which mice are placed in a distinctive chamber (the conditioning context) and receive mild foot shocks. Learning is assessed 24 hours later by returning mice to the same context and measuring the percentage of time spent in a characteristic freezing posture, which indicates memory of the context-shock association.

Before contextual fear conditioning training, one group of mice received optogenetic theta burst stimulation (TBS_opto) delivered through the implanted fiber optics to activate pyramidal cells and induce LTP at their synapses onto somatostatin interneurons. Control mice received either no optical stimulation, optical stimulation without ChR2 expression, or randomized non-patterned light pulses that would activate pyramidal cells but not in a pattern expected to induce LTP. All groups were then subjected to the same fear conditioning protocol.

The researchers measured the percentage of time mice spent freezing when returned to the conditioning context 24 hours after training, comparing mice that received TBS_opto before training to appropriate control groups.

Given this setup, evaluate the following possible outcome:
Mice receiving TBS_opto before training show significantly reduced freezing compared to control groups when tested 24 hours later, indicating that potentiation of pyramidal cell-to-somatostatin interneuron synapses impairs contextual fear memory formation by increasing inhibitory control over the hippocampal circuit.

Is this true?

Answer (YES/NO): NO